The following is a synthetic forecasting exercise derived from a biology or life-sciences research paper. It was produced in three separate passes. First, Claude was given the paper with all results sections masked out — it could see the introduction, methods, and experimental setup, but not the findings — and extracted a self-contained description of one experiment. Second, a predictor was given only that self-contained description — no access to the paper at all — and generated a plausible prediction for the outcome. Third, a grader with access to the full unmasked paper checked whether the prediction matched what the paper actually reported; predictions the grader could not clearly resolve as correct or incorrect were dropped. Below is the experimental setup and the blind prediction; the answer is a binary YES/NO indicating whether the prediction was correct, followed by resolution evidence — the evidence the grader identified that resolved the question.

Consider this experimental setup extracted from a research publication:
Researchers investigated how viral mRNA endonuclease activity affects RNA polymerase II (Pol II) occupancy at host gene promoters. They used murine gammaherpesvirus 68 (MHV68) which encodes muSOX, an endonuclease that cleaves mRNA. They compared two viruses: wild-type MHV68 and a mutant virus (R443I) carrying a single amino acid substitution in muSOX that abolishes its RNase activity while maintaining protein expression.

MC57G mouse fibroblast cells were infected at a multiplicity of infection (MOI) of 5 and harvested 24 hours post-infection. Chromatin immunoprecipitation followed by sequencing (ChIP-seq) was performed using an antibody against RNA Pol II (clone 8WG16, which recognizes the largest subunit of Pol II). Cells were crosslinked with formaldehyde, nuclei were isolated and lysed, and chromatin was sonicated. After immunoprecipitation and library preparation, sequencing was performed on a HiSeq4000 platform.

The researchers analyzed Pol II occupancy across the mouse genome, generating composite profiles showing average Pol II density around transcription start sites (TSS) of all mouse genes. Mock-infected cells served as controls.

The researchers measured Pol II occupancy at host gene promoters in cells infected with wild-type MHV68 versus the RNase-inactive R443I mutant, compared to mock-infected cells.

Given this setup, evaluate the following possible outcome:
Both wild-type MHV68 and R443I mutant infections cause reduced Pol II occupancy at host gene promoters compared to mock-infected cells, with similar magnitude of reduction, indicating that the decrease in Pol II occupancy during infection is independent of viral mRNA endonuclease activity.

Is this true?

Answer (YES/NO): NO